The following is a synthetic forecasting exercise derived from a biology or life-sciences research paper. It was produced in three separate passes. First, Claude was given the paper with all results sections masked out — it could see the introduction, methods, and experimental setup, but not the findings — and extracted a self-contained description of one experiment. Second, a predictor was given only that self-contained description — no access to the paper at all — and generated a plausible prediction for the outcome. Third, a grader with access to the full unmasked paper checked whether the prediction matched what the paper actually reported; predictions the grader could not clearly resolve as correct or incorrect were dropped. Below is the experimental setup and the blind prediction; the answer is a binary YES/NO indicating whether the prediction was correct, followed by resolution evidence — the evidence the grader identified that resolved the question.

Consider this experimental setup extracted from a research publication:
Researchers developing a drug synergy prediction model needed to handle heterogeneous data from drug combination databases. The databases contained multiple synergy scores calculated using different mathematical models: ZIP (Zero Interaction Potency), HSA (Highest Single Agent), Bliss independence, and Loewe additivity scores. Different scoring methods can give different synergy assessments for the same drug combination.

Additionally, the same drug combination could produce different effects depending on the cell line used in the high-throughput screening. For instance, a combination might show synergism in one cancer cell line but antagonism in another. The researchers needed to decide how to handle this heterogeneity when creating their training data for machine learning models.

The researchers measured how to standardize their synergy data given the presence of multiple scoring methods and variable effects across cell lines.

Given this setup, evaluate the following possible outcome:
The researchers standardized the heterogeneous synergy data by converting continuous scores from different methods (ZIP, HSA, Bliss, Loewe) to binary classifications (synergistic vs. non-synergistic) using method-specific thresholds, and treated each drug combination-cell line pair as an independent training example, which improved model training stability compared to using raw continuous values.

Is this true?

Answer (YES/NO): NO